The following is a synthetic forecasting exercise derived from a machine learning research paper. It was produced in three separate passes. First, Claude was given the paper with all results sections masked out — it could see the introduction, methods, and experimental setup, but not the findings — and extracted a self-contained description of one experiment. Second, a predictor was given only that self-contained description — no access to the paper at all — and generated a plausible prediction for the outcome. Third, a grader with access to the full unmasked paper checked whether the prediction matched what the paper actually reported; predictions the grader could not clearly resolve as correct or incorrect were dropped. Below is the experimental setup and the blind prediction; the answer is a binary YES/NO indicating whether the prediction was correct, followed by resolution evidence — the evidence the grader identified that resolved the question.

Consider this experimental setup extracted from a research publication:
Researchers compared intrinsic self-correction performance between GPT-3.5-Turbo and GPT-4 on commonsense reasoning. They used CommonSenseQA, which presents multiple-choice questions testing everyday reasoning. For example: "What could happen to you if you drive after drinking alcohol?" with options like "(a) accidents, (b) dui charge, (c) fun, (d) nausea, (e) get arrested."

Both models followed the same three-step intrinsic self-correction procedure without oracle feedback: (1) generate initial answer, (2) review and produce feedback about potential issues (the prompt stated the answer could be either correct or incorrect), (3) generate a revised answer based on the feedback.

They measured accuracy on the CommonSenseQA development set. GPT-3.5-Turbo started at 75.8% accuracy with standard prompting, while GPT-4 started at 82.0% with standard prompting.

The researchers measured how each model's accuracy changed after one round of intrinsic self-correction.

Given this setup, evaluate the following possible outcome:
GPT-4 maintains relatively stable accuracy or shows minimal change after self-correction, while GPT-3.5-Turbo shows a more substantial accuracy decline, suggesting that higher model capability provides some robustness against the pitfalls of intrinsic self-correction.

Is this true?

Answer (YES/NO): YES